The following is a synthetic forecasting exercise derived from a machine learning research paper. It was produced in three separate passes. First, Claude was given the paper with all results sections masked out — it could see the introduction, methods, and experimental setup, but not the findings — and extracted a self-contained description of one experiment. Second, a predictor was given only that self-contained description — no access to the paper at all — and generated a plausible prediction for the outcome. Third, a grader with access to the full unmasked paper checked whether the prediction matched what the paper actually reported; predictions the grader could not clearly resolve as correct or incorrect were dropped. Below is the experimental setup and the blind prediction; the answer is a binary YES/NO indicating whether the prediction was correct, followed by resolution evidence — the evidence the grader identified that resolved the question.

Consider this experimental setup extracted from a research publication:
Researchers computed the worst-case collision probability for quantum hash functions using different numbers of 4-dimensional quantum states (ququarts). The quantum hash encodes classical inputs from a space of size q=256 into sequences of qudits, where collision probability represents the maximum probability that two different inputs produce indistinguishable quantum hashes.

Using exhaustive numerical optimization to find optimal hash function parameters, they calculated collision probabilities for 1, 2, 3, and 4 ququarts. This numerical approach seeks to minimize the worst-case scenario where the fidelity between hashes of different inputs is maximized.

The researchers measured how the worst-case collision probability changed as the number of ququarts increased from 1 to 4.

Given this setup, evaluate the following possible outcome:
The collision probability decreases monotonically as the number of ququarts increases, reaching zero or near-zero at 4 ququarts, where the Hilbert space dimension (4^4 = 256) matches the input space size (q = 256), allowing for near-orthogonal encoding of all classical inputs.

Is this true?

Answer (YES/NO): NO